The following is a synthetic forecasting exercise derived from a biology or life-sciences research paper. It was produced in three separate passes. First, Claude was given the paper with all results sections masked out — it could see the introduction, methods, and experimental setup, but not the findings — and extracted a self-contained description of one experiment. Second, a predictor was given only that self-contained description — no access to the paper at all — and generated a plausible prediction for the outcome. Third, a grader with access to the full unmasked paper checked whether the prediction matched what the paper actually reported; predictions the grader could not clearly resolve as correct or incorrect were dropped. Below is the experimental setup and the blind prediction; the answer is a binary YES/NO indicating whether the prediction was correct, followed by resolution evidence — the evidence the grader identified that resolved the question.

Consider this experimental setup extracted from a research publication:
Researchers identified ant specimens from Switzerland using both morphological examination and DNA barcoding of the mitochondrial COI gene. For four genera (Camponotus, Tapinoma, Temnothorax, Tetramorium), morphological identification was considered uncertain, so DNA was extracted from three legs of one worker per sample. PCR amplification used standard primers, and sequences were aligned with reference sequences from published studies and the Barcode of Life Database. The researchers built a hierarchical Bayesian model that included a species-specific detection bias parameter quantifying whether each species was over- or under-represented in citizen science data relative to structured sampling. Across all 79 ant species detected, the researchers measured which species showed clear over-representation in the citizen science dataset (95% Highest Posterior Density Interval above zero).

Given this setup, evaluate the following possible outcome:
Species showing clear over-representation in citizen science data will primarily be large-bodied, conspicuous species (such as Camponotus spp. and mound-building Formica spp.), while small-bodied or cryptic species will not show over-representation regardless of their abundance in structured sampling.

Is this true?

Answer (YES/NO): NO